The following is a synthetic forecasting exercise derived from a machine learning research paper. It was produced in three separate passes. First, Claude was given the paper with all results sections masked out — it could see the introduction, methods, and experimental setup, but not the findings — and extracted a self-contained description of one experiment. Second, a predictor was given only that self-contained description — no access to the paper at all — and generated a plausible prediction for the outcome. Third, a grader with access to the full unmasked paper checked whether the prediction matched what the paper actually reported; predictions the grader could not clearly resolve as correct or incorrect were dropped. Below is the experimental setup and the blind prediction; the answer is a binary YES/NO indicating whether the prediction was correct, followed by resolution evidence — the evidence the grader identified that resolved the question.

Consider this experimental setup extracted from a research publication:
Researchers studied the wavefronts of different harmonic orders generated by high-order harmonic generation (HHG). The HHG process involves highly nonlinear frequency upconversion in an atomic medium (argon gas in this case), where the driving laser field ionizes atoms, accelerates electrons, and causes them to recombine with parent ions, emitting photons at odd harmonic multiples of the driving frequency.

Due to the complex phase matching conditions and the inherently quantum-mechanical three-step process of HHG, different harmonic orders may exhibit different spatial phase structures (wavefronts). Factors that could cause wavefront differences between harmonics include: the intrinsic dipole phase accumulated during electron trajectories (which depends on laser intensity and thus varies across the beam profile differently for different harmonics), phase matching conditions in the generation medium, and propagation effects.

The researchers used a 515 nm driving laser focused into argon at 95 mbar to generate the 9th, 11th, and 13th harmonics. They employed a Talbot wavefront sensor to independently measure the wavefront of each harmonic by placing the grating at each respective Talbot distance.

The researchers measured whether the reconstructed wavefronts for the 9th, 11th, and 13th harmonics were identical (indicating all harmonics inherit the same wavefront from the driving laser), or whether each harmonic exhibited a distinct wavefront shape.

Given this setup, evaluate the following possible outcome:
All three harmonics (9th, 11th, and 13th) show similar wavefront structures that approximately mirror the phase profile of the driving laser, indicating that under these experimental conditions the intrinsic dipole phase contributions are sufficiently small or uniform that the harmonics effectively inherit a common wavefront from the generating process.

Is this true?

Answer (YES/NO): NO